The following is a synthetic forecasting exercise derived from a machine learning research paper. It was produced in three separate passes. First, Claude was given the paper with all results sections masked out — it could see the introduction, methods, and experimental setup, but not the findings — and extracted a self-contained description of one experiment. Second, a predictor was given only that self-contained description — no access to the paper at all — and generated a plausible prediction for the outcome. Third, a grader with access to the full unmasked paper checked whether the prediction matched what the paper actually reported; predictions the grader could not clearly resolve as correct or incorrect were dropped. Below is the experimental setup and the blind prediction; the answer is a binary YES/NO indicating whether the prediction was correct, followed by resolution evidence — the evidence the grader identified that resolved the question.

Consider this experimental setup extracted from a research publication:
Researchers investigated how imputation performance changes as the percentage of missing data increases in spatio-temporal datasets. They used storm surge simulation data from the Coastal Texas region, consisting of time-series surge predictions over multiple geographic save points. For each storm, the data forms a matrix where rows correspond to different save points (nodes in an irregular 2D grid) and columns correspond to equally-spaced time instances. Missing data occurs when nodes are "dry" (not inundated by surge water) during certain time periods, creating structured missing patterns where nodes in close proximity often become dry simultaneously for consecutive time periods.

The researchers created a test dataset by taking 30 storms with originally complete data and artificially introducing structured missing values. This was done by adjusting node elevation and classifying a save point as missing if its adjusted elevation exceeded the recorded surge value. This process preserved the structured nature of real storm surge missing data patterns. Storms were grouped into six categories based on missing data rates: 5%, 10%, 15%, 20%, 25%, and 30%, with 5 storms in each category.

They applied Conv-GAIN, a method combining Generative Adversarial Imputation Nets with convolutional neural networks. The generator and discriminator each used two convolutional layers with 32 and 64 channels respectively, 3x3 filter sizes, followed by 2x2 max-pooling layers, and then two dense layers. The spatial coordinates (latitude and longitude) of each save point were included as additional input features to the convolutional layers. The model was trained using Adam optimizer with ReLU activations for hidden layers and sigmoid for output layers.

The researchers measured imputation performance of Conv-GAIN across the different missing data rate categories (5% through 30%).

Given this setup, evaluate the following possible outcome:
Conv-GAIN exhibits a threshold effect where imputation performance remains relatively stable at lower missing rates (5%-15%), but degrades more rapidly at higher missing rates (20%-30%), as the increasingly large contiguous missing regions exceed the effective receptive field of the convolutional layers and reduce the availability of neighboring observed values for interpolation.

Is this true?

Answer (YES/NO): NO